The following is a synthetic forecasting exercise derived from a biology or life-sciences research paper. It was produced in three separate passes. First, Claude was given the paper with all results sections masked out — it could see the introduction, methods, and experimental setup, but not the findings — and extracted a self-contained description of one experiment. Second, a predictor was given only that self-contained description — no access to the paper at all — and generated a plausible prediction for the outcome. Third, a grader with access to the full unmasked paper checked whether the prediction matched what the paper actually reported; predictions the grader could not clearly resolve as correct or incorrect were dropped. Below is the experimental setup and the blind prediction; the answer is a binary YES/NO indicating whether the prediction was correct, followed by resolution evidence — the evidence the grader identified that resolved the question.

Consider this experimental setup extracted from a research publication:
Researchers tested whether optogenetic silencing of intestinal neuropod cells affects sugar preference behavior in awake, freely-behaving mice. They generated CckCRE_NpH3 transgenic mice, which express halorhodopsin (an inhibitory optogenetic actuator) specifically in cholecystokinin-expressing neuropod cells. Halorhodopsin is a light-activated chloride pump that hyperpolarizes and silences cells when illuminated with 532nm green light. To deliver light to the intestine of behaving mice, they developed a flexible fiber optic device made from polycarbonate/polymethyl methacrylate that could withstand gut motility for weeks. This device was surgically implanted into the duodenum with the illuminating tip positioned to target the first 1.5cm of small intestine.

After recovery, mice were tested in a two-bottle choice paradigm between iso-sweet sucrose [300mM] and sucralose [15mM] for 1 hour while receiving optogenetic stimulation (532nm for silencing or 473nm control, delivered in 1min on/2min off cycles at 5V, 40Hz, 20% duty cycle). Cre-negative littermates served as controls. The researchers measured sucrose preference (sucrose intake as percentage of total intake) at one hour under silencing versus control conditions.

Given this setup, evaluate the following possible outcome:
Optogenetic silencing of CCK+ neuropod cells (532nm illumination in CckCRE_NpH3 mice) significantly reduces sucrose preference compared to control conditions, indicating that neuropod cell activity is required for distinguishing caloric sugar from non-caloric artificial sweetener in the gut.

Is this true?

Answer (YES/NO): YES